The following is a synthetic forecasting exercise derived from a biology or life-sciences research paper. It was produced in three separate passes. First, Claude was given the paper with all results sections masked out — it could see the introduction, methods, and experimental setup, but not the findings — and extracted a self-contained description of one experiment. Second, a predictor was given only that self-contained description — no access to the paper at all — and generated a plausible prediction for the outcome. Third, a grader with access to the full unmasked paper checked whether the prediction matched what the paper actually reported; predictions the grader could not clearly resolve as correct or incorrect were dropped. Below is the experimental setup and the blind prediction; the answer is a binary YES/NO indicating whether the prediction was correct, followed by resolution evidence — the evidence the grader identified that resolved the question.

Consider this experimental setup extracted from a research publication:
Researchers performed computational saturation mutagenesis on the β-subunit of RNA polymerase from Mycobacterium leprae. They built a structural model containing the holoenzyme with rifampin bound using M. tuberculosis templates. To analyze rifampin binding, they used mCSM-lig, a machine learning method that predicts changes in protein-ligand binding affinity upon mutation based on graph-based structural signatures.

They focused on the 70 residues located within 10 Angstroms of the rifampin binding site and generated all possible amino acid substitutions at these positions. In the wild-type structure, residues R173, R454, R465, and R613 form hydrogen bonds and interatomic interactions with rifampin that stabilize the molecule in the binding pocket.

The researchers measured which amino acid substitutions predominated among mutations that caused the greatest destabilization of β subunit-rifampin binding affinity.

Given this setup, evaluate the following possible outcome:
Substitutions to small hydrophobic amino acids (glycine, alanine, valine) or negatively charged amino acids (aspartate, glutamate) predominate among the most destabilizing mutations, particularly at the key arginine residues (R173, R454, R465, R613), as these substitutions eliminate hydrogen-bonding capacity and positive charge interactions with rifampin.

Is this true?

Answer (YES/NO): NO